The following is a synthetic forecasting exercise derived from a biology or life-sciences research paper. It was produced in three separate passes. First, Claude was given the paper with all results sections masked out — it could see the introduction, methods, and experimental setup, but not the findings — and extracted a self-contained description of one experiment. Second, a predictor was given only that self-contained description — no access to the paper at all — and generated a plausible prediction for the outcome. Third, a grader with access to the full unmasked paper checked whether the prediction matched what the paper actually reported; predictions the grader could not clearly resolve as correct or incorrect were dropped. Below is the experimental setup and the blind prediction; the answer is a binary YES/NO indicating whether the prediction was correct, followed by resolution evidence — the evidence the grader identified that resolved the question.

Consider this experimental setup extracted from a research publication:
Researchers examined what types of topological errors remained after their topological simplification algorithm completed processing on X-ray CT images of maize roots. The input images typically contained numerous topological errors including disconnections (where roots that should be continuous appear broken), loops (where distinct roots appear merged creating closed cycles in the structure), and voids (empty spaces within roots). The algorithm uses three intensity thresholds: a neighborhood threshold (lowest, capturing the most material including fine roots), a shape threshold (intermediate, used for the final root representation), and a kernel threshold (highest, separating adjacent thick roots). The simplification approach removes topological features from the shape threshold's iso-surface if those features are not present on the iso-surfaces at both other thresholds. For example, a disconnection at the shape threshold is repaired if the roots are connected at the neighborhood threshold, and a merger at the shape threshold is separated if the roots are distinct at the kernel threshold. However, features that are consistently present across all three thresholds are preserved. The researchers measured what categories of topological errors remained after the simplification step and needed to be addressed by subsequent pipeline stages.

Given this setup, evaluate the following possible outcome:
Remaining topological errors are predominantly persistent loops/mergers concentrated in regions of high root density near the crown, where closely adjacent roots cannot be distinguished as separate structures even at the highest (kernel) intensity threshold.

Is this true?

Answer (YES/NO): NO